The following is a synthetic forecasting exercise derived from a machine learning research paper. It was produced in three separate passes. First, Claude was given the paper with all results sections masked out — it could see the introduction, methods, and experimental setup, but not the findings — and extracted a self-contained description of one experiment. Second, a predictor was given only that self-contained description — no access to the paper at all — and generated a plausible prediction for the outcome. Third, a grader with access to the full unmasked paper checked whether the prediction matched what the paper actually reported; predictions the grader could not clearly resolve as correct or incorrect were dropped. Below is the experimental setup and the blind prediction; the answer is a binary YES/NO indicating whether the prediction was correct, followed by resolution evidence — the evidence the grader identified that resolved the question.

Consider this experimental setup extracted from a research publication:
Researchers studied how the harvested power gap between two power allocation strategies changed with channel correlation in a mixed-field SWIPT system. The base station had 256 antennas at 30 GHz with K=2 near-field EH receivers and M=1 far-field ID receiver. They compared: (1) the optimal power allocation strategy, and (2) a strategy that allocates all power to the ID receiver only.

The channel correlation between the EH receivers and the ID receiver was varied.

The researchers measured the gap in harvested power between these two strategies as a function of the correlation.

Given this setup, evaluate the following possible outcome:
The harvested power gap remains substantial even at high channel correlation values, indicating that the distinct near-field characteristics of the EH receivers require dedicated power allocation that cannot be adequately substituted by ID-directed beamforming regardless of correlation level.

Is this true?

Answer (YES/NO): NO